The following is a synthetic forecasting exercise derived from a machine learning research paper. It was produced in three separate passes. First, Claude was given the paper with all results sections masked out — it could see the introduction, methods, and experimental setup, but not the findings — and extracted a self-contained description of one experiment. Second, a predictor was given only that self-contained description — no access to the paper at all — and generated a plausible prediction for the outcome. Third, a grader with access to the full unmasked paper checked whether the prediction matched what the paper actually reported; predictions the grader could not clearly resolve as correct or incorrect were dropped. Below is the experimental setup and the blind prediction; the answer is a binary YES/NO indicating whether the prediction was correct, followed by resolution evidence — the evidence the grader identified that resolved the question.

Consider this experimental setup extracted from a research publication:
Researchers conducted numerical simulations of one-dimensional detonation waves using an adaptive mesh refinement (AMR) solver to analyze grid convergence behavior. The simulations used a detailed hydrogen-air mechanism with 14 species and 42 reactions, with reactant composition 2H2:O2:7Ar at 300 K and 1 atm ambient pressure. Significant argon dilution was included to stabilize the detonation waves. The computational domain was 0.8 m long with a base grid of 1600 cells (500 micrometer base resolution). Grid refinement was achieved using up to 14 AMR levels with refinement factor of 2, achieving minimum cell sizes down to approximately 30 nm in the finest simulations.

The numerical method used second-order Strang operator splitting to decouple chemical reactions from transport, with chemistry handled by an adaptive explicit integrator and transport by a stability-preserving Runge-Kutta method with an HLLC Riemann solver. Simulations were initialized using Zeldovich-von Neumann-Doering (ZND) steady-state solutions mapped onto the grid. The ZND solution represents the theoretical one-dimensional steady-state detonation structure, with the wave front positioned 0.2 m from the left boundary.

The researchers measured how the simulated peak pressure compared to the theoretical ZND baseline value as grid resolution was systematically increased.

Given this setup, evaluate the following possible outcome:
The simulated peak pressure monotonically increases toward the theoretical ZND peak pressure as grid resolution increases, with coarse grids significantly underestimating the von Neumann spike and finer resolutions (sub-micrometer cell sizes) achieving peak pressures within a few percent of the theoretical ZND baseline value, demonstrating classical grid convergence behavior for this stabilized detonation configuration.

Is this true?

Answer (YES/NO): YES